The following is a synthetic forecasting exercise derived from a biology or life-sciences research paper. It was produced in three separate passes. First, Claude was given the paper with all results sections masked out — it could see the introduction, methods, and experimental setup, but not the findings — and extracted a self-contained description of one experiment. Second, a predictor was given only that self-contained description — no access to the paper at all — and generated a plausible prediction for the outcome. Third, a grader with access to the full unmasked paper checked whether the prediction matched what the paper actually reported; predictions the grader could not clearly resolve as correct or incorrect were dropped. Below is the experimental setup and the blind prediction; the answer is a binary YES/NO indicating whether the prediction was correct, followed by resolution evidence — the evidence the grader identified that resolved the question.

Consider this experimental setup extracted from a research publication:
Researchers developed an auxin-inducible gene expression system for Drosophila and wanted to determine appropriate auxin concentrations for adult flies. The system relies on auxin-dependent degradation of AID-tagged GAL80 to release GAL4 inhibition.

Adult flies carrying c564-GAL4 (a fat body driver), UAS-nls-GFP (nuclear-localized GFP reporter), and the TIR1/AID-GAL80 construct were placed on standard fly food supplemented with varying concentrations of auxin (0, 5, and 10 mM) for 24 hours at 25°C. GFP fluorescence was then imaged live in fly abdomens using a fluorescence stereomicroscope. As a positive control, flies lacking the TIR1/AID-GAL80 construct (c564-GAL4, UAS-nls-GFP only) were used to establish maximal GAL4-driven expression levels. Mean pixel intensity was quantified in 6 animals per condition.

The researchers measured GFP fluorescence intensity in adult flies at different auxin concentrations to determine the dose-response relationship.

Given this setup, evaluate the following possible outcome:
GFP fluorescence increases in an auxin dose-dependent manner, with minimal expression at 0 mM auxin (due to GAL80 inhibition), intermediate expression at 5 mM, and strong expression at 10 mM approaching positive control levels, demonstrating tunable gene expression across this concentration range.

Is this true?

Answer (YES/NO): NO